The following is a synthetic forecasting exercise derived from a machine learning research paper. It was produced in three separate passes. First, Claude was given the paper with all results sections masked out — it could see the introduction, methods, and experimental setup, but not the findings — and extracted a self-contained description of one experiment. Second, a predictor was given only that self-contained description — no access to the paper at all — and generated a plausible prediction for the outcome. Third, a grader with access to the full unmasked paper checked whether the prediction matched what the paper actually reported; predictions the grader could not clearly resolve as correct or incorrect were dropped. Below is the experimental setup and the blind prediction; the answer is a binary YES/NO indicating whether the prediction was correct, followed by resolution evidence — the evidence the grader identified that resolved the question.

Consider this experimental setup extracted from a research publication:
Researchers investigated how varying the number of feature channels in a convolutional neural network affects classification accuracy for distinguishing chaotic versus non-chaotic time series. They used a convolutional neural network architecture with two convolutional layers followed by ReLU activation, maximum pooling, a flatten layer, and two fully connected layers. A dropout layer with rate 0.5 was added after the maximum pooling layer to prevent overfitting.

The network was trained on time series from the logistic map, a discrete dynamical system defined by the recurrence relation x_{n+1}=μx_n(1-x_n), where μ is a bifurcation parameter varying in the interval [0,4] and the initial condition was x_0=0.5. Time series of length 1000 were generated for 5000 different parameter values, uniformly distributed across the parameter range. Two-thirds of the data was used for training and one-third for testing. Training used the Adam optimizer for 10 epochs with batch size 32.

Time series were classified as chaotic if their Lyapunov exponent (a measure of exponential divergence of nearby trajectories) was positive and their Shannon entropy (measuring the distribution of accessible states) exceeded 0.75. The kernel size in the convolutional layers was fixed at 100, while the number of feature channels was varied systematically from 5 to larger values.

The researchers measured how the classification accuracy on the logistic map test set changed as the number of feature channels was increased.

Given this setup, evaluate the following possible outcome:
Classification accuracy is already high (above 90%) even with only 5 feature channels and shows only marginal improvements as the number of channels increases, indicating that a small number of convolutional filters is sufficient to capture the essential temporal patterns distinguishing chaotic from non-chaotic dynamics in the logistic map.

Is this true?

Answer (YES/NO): NO